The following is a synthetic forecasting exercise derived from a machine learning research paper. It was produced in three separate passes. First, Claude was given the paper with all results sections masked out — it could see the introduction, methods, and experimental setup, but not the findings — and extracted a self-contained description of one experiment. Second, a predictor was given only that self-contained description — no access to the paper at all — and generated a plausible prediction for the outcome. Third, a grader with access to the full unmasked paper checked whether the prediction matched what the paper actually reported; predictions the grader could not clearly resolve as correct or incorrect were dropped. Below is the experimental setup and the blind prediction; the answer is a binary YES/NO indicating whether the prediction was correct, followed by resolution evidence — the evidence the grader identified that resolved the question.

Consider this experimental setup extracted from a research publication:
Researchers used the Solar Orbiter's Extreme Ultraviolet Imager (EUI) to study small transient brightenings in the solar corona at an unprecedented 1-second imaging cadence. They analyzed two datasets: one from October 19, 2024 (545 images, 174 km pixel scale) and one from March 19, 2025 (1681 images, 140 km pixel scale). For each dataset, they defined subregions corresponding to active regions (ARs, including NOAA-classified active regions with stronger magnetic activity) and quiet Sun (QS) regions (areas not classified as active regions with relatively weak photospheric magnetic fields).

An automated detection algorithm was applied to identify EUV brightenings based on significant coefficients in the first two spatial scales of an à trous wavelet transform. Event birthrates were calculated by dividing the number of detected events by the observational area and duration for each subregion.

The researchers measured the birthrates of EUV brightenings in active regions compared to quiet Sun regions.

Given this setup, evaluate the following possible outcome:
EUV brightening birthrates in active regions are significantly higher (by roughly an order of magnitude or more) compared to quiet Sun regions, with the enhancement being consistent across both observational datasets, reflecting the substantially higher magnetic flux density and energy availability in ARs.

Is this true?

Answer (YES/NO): NO